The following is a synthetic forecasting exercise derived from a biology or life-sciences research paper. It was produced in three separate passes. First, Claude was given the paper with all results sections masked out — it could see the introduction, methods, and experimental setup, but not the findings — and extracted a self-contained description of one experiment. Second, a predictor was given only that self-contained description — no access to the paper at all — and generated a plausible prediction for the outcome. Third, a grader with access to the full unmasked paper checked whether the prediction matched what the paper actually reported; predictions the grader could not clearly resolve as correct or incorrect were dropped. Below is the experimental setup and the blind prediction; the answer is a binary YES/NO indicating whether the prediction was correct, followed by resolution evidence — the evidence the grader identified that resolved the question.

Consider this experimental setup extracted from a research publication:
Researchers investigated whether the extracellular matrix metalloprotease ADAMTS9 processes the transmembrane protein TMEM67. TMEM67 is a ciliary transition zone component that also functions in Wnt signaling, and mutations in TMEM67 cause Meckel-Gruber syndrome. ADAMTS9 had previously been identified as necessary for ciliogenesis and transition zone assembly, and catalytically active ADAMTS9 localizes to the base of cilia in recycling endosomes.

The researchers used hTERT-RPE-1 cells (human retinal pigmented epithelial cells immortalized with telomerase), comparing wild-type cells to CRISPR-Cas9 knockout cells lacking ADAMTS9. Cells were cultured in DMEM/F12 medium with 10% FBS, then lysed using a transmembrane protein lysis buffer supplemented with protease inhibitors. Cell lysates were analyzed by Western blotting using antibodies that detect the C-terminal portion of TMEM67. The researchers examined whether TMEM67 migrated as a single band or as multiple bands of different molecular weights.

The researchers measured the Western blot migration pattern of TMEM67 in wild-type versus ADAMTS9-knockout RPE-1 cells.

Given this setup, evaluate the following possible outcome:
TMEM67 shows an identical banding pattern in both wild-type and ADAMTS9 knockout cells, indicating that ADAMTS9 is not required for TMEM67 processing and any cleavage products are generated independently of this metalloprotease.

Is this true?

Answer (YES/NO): NO